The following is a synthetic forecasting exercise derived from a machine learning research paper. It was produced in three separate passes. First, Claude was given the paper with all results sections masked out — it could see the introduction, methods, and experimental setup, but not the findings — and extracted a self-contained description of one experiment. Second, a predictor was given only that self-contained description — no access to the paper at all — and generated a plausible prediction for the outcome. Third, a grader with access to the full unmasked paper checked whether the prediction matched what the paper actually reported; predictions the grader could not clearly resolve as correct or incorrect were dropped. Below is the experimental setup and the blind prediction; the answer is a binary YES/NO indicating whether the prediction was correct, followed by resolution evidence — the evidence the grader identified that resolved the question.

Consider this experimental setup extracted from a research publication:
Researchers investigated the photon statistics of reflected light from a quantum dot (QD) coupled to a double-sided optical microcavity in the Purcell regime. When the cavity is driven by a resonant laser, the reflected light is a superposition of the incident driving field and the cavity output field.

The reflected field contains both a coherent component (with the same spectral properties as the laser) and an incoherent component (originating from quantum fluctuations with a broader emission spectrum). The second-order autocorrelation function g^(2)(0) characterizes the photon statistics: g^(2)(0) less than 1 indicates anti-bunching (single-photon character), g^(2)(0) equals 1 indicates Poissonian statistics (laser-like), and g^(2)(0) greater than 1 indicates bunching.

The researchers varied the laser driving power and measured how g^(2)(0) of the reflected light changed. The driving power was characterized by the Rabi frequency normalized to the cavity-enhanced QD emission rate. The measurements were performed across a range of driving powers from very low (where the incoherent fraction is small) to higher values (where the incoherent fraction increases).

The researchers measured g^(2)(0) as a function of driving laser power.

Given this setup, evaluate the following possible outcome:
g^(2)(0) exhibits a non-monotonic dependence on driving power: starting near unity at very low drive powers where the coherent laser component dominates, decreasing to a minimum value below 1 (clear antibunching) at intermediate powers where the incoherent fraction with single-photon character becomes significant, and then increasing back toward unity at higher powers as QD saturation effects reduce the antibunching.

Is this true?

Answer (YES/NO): NO